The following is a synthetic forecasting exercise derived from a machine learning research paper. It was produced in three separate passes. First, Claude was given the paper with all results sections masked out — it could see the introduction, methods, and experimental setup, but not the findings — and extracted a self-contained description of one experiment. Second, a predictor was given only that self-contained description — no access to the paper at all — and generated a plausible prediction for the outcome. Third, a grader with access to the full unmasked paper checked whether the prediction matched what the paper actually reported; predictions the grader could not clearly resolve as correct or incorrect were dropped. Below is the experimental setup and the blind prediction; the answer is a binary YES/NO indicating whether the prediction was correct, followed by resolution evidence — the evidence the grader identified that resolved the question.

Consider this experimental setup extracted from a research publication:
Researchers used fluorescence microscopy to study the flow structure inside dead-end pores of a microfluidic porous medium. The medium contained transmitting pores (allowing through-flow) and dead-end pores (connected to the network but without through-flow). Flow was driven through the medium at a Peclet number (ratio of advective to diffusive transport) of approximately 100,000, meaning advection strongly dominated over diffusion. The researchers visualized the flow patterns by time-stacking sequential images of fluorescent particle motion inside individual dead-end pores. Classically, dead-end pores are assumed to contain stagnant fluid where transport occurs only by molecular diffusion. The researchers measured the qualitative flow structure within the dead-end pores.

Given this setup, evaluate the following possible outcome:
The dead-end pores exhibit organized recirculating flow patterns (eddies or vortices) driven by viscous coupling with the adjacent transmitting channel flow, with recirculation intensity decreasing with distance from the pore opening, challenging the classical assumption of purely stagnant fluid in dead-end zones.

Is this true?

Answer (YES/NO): YES